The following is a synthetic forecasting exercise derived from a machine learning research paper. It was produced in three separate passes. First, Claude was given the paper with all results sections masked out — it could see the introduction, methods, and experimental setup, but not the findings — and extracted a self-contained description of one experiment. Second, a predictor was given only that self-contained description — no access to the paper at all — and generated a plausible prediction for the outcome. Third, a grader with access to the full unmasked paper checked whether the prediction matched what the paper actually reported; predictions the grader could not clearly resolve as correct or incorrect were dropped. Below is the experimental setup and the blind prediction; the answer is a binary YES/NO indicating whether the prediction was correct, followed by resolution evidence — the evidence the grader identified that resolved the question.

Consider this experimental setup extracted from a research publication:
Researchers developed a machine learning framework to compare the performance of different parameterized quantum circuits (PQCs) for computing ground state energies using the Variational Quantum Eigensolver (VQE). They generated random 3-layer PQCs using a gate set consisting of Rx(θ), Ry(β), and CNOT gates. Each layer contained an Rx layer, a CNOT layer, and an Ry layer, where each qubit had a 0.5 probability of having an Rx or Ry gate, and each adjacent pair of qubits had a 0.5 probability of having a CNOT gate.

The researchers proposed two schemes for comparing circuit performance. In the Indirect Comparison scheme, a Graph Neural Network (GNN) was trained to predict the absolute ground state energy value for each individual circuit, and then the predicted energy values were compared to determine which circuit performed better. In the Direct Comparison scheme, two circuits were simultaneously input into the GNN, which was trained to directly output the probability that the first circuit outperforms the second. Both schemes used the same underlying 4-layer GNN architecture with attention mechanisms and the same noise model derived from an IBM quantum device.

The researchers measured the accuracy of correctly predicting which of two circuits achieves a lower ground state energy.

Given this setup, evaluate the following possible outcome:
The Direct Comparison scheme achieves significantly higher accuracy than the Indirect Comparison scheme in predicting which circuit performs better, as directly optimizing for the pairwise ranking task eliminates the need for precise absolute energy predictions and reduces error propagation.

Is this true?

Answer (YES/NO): YES